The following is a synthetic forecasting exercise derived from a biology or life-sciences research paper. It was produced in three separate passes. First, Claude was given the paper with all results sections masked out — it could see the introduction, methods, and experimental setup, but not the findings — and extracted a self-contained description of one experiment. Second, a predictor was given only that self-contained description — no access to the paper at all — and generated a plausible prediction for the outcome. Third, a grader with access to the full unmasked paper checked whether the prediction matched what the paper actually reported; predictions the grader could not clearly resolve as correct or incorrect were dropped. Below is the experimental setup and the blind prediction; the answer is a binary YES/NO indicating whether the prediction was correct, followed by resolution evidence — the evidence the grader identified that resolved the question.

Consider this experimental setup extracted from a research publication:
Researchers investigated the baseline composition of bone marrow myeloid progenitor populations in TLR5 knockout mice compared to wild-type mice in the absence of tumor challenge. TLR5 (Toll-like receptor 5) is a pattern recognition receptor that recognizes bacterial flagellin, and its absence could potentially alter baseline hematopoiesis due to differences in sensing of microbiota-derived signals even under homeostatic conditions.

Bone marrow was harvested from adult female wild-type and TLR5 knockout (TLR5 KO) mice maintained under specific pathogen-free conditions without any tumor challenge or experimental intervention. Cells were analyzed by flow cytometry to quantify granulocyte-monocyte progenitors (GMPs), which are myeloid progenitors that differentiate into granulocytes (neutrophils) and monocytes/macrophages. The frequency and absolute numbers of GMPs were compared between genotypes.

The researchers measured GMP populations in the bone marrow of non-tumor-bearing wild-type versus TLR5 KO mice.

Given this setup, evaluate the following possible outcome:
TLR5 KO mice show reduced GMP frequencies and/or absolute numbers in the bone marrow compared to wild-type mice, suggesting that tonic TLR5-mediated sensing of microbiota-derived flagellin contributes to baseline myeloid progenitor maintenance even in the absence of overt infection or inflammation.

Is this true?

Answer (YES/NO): NO